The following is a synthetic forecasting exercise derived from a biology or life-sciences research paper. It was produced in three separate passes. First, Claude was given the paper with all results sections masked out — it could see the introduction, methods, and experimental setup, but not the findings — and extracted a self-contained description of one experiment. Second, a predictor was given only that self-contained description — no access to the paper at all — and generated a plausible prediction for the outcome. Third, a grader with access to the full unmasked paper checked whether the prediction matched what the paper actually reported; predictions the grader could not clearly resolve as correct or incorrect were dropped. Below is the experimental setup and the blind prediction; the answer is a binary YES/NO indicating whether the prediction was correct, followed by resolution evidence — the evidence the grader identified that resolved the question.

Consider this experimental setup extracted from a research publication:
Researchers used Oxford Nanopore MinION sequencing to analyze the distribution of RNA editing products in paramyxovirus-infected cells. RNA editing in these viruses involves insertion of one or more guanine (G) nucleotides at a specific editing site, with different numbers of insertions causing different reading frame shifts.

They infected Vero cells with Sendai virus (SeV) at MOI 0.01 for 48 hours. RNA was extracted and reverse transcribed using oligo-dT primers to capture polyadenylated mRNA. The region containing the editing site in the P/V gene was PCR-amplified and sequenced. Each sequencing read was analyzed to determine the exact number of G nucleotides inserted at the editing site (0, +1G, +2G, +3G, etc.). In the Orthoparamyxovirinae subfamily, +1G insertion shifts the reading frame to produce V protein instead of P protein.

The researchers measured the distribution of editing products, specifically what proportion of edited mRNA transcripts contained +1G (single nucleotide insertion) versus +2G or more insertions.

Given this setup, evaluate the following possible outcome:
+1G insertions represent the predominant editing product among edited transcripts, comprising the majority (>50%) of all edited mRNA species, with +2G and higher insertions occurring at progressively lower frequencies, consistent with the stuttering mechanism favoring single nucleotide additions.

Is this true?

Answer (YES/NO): YES